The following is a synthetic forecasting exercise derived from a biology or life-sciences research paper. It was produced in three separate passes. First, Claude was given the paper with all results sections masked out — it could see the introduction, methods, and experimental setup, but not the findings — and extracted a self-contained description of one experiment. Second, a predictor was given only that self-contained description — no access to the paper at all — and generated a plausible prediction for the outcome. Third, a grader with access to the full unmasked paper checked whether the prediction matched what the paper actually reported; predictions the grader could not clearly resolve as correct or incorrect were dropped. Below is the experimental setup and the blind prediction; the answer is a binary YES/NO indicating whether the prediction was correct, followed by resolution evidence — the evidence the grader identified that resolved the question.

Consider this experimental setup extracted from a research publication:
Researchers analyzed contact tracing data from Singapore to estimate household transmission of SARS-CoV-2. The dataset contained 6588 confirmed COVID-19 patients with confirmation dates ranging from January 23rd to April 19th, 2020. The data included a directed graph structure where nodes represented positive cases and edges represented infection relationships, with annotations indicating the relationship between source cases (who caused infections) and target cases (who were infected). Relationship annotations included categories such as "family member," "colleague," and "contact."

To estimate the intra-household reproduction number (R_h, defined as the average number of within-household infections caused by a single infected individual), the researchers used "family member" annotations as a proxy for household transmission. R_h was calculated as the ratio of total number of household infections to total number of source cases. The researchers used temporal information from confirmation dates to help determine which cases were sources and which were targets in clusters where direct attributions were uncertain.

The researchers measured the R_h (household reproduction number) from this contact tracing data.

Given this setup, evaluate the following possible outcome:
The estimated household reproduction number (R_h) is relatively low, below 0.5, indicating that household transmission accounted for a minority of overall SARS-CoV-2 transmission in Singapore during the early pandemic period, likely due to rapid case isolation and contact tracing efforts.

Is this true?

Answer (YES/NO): YES